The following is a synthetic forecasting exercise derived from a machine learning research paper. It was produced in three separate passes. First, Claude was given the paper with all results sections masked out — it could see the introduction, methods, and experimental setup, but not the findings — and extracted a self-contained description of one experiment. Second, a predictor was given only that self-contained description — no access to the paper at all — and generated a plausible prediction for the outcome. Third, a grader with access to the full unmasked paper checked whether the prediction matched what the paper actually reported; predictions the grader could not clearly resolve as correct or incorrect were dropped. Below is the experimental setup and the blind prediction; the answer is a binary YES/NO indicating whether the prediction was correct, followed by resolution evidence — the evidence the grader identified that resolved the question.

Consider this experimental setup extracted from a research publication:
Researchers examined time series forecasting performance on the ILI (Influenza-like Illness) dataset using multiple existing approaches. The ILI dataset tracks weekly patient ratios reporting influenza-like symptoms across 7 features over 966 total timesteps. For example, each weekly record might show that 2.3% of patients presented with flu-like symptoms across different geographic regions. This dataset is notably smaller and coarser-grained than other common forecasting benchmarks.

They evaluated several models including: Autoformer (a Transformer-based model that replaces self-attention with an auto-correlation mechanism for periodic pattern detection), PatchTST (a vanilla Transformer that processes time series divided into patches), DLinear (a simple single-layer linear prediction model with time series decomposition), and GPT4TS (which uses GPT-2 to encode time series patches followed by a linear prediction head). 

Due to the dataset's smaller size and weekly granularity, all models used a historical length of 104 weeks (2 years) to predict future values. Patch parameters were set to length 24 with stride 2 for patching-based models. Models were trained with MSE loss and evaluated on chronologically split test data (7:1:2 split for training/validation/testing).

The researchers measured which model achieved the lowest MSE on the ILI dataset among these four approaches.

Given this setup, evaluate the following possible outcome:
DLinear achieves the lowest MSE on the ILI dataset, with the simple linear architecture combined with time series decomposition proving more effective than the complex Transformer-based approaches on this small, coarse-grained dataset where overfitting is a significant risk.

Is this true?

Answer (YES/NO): NO